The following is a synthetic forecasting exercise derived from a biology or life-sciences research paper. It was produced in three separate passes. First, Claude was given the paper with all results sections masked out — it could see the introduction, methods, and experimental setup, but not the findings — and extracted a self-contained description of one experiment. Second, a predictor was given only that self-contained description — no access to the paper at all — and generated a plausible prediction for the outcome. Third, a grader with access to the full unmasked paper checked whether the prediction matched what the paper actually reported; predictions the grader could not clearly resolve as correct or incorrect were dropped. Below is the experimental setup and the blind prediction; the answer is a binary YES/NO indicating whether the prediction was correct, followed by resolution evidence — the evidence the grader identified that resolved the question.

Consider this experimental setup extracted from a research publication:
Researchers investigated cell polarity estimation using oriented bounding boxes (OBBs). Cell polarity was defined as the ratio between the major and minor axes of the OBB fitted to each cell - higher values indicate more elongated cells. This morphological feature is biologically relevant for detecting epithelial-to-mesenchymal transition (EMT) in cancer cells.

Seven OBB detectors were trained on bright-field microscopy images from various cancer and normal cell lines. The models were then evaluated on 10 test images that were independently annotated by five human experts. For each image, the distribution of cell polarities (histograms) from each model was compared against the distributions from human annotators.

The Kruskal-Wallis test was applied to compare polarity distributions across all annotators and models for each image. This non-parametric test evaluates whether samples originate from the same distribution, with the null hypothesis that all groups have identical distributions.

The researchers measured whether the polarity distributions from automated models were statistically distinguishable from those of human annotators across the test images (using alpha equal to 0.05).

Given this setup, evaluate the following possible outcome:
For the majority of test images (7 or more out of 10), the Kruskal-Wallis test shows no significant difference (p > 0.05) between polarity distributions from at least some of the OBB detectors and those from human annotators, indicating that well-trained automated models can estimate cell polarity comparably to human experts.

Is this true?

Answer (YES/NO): YES